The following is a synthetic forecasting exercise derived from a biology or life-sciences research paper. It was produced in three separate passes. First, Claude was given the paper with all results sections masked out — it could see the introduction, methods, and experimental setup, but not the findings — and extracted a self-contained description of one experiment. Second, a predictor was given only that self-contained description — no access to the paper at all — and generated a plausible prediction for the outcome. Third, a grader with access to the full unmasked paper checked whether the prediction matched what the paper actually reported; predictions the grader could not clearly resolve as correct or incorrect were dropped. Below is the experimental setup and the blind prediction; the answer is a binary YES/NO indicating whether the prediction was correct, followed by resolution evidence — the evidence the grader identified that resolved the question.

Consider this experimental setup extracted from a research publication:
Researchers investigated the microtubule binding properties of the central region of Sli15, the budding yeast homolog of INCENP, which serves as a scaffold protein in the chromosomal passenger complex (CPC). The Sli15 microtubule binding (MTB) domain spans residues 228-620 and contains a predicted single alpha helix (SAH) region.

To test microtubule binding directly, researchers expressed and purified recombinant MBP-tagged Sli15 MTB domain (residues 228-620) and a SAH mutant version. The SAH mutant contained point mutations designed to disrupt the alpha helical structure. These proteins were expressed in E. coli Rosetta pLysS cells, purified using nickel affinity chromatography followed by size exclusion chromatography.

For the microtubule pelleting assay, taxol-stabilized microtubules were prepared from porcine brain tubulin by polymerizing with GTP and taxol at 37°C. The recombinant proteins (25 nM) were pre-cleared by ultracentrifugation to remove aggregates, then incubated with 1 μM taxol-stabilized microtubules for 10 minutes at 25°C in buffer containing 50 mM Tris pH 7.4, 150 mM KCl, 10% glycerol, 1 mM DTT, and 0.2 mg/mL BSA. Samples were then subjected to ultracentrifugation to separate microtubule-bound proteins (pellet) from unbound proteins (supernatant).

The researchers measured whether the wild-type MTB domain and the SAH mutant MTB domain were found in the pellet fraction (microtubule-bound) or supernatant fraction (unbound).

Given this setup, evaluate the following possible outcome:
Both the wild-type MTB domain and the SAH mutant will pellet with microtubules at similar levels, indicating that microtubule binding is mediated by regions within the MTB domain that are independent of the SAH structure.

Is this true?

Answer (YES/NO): NO